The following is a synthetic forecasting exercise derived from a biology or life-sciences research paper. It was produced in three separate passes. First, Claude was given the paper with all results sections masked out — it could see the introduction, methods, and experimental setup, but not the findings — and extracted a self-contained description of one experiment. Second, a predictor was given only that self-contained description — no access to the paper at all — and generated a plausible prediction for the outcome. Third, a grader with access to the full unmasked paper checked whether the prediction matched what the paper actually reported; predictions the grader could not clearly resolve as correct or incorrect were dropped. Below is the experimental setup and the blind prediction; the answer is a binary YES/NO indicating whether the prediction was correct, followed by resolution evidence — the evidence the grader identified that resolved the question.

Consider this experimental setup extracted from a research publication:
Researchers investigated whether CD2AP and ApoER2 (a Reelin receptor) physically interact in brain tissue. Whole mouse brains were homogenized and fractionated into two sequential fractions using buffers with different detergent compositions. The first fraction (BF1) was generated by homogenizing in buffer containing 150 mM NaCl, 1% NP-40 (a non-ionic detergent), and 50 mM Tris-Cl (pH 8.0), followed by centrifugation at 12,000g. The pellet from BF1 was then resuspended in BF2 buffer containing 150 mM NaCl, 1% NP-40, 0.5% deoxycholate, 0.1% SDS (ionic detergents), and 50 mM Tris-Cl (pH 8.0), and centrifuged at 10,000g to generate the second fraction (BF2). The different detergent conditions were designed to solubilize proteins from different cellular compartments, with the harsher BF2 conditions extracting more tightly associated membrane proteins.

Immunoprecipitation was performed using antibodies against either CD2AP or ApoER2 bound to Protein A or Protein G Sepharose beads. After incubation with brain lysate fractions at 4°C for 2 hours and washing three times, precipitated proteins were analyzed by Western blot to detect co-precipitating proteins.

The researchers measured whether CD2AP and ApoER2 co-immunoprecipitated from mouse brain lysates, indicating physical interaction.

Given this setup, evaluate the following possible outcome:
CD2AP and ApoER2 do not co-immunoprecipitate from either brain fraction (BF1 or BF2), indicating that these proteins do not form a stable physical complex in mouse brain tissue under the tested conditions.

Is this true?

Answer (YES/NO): NO